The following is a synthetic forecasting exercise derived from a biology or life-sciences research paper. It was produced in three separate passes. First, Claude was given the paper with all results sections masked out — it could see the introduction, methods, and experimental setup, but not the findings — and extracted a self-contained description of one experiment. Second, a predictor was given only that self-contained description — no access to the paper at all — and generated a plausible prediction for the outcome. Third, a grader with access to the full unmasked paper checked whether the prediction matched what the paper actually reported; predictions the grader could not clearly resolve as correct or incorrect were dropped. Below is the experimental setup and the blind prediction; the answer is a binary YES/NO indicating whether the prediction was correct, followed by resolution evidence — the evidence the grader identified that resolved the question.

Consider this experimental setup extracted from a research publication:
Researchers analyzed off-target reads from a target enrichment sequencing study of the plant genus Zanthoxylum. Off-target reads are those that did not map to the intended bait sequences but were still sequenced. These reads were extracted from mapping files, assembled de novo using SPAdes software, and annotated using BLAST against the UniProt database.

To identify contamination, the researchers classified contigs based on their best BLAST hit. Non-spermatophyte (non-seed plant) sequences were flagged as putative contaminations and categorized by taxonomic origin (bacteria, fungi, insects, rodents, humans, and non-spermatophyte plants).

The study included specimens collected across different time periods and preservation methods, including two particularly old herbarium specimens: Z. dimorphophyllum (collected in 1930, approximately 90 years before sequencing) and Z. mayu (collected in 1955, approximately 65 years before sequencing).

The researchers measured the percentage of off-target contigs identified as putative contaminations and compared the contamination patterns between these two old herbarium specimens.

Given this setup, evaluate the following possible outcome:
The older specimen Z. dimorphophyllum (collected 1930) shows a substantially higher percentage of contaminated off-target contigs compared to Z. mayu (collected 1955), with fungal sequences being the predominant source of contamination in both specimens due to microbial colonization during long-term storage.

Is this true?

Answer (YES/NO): NO